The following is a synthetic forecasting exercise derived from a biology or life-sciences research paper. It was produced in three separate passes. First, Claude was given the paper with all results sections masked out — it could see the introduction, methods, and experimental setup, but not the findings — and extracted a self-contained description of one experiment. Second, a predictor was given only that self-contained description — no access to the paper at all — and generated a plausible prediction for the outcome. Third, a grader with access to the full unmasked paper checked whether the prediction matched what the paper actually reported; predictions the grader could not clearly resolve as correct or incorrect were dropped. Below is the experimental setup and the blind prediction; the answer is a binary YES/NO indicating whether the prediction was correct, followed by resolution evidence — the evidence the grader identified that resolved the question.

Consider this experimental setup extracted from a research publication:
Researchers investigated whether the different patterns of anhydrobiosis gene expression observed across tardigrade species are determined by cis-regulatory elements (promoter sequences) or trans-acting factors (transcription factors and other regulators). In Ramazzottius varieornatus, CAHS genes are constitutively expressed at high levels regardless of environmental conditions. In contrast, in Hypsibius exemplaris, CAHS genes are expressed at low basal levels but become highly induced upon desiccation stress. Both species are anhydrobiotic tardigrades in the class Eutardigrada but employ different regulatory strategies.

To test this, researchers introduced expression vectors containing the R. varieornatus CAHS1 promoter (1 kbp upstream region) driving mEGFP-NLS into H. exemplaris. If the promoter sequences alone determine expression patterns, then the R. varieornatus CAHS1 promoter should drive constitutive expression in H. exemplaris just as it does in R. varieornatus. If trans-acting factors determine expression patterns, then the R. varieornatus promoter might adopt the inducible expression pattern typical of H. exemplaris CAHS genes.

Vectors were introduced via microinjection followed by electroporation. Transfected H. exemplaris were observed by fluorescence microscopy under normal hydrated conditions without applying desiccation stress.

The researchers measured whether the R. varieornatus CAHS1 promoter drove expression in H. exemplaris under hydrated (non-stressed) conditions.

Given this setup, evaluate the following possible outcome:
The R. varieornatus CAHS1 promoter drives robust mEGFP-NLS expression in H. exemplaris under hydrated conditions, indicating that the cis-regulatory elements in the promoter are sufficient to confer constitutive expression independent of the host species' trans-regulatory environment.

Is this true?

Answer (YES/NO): YES